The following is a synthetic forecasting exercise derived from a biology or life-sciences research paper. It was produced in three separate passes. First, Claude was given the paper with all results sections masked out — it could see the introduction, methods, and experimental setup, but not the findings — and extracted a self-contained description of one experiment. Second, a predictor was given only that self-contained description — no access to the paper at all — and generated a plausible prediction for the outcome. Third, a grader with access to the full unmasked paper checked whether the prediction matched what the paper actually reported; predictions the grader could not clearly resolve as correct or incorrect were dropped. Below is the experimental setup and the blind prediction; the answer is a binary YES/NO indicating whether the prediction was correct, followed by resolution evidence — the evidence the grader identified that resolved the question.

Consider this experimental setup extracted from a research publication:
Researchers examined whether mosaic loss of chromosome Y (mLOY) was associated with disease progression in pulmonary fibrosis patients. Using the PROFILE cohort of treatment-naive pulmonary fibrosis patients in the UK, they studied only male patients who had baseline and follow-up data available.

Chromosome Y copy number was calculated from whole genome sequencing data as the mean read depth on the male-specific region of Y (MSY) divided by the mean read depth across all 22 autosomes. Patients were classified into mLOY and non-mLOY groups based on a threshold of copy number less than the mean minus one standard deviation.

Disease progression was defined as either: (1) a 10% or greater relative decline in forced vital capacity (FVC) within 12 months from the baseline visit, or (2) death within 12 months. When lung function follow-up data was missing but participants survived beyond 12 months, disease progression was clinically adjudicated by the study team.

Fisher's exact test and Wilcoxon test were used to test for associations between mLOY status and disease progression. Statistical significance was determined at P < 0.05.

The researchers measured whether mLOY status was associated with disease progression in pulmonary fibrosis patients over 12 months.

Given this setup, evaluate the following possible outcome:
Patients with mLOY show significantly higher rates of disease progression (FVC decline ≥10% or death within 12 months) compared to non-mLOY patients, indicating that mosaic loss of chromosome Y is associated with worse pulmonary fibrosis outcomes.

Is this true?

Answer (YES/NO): NO